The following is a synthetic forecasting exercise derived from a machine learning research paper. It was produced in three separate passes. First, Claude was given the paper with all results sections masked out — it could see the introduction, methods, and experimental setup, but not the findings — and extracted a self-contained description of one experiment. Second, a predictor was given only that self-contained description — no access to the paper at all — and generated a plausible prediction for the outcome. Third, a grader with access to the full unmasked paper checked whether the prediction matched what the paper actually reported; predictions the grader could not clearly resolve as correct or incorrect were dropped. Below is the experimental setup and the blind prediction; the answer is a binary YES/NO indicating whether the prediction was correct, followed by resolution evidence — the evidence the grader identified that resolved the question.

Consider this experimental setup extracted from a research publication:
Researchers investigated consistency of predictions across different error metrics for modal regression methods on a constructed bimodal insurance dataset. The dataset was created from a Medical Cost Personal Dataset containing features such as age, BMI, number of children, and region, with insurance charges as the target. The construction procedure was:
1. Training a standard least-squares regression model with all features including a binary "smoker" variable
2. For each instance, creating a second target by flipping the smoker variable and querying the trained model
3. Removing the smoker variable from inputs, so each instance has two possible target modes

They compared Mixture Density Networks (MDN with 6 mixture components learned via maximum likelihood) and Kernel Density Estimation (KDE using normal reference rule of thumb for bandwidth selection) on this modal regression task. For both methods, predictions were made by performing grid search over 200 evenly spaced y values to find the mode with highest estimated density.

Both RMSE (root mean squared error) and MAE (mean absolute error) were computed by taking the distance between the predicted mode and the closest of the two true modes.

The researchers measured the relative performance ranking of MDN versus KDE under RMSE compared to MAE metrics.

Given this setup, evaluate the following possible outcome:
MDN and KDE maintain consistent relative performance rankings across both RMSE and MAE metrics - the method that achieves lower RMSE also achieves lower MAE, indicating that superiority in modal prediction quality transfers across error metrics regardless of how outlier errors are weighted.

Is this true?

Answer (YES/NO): NO